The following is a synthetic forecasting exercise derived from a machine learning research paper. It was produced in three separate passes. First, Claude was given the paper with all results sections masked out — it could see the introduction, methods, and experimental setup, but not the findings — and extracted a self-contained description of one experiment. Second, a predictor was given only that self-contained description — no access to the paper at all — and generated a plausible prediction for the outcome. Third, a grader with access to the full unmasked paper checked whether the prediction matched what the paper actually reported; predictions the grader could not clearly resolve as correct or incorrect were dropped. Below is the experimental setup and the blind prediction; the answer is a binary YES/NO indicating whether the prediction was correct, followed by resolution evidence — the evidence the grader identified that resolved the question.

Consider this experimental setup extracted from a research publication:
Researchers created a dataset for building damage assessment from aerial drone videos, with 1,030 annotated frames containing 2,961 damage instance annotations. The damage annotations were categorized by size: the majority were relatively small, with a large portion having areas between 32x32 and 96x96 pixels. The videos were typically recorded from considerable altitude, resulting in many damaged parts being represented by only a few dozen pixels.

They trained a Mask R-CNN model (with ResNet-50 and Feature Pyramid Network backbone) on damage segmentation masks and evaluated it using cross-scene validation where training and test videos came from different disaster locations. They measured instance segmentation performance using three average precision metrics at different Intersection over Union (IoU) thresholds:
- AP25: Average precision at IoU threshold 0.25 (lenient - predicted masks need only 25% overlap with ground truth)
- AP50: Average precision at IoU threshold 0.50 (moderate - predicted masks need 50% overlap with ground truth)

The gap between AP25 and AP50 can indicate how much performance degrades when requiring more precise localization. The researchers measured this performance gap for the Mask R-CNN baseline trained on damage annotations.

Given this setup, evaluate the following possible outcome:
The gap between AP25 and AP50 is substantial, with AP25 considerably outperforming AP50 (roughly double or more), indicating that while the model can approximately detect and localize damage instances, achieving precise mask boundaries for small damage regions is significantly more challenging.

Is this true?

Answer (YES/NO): NO